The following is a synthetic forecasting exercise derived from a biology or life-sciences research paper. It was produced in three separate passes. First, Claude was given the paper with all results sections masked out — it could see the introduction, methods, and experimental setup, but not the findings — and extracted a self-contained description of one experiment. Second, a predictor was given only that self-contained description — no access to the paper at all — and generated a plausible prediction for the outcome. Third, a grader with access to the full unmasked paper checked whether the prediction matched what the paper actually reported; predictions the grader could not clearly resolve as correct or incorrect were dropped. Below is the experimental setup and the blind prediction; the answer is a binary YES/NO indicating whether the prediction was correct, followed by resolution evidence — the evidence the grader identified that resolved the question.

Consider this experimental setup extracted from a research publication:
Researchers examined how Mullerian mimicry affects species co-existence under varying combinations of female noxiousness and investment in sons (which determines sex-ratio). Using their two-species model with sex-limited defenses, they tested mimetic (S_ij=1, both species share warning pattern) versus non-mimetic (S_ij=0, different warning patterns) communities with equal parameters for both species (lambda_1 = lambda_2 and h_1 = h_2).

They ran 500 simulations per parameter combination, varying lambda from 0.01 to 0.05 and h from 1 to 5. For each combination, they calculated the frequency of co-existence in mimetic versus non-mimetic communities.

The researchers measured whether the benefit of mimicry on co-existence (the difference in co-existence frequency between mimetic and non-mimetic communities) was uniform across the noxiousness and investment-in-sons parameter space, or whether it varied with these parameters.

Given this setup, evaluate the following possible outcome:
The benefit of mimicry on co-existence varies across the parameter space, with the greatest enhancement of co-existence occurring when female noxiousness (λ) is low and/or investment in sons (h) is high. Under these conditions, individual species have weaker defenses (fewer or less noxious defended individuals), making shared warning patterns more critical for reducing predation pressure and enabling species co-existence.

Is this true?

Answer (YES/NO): NO